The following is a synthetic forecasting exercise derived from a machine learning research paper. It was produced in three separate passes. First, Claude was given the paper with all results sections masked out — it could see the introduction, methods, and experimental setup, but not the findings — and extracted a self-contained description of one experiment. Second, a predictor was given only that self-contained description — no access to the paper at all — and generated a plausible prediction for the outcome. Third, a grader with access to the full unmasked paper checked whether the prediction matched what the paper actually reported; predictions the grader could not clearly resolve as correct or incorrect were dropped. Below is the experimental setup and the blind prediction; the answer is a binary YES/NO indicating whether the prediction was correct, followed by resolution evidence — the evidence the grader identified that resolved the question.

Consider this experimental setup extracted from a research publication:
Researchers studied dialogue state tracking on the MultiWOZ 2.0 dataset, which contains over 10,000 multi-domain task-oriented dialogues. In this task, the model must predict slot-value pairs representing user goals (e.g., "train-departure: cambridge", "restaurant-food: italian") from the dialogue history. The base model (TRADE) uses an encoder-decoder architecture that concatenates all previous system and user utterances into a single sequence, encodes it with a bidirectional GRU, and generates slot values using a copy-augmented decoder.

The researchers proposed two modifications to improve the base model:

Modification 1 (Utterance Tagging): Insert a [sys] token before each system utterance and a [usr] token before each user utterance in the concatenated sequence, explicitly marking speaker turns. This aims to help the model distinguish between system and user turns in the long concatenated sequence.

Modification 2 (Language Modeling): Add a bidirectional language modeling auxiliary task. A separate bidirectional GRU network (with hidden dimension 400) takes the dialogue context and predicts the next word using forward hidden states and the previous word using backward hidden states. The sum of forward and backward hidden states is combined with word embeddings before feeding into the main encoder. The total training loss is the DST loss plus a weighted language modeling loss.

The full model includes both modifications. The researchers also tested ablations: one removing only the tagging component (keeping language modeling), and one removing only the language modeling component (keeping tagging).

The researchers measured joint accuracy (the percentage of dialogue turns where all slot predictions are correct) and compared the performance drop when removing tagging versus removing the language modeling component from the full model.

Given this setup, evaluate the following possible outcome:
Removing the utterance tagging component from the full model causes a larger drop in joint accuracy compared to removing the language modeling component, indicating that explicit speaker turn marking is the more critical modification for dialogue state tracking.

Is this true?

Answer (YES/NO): NO